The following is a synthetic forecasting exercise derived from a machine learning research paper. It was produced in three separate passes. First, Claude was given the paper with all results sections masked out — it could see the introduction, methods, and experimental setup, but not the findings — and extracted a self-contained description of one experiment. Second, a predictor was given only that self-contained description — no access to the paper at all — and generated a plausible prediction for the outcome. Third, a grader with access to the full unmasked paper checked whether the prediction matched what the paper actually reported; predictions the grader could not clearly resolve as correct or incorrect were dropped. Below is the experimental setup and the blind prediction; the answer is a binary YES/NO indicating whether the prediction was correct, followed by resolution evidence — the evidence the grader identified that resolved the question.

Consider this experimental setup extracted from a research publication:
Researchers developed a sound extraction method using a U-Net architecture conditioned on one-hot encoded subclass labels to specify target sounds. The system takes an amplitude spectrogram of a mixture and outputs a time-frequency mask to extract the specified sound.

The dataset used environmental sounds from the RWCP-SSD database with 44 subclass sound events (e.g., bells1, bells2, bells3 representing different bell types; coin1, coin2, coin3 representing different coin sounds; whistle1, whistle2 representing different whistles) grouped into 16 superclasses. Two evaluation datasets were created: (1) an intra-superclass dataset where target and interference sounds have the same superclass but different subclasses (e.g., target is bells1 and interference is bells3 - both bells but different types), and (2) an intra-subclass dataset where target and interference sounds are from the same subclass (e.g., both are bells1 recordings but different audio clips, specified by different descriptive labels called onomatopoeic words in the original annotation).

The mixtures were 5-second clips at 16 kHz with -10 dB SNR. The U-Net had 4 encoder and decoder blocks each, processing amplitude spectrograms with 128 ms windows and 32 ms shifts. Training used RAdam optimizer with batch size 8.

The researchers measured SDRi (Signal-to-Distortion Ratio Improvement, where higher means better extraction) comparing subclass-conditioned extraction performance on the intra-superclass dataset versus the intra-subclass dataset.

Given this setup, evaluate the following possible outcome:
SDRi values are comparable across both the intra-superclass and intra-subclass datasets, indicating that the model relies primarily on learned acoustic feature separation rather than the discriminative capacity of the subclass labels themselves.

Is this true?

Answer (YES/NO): NO